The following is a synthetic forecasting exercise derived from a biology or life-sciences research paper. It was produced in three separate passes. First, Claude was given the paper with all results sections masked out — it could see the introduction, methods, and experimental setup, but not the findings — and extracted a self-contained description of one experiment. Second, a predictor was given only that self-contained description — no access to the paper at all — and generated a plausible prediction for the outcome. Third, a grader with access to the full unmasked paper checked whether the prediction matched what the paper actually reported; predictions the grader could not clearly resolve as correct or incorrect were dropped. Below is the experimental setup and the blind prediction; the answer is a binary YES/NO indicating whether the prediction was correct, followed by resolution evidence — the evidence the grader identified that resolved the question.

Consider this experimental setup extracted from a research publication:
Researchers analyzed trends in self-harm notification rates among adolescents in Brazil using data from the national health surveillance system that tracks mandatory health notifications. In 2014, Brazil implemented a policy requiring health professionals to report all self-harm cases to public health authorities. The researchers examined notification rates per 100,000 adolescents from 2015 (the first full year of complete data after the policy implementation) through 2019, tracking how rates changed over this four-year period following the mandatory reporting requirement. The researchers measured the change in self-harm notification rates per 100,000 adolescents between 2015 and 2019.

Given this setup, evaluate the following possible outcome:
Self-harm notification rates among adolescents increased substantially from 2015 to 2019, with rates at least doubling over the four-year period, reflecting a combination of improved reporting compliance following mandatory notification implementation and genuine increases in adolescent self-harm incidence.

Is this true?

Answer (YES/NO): YES